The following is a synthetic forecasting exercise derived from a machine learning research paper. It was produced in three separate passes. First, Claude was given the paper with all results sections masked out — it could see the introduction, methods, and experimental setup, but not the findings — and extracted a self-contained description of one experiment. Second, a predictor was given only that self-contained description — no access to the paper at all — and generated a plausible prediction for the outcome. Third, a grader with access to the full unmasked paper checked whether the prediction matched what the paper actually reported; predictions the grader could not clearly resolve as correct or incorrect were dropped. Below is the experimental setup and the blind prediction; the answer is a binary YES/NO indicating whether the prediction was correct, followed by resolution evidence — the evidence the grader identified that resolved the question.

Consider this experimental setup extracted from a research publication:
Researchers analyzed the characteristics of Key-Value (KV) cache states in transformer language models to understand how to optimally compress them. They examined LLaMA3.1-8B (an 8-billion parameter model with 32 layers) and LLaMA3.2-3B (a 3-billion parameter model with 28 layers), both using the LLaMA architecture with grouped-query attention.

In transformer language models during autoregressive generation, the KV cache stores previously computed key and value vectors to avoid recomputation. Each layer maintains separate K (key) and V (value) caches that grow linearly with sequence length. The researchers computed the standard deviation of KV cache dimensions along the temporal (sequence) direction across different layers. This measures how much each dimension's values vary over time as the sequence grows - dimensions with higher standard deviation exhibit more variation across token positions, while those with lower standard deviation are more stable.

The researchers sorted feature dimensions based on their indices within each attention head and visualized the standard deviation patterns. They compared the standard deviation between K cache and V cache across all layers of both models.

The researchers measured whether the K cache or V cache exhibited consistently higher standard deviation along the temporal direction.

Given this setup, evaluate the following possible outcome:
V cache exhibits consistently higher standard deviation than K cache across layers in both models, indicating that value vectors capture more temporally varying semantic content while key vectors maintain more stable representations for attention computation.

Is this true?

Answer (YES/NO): NO